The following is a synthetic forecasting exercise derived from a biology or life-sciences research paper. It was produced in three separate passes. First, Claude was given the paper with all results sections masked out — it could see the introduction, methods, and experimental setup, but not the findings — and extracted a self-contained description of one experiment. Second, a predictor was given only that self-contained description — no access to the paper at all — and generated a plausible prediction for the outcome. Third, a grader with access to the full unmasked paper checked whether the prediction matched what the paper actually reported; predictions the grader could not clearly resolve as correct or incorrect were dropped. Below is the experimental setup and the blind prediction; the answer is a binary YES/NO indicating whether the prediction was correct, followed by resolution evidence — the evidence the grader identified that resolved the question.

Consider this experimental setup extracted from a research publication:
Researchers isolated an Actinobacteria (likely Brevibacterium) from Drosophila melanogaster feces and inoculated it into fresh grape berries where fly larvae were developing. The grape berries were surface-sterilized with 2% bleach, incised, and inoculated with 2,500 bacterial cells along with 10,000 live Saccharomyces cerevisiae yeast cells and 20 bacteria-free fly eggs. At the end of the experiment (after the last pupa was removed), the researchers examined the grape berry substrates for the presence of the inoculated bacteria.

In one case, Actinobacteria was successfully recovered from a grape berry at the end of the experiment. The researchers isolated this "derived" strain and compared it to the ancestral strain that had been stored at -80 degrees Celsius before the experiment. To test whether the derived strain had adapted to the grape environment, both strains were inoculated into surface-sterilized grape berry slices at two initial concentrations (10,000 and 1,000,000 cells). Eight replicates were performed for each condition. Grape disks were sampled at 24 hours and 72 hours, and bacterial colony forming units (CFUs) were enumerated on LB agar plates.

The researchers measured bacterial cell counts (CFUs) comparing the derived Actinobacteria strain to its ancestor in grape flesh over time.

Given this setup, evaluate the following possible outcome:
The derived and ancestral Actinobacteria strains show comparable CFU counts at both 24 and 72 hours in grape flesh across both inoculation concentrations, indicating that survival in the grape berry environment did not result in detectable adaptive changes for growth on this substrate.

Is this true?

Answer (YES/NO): NO